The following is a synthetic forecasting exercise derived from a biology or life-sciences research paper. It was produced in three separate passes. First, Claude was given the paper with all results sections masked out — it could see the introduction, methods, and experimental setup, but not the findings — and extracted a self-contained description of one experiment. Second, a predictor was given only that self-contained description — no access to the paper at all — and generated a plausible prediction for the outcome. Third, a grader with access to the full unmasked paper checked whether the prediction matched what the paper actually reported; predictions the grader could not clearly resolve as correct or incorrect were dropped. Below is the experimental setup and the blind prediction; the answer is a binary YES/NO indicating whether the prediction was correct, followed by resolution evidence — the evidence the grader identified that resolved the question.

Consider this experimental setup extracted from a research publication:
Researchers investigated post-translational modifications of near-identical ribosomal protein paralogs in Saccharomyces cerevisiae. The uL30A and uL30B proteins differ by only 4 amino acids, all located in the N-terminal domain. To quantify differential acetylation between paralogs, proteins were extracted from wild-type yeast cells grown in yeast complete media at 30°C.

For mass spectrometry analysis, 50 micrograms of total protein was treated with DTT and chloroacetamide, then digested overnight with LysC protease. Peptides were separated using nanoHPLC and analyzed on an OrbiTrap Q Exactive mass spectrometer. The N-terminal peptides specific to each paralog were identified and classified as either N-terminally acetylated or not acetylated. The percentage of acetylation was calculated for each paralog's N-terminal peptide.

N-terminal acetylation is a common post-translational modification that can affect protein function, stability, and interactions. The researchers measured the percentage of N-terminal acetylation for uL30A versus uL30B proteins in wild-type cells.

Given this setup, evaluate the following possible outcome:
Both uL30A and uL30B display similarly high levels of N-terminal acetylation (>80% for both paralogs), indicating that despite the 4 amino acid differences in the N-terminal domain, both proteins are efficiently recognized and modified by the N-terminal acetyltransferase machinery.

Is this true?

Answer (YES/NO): NO